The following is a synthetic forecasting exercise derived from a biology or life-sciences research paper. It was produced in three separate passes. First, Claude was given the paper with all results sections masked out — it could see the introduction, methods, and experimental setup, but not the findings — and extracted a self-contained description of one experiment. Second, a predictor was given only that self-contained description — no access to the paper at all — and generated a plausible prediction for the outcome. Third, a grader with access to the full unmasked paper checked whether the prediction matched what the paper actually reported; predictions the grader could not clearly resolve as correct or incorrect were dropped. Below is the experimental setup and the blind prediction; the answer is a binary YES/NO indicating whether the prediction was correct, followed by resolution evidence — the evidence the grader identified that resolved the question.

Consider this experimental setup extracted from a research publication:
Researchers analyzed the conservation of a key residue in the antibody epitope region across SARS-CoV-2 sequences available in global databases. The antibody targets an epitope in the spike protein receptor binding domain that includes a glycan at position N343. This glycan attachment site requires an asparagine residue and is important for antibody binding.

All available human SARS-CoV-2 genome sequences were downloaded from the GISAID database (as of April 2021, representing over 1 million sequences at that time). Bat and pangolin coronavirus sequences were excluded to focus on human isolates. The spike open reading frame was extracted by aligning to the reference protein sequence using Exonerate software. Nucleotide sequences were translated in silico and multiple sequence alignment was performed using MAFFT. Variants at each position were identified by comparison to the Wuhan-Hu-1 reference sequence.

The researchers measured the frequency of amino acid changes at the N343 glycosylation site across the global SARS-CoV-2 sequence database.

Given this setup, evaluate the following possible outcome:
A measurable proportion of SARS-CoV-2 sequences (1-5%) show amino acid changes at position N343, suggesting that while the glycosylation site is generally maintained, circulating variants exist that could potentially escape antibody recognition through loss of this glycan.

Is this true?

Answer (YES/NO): NO